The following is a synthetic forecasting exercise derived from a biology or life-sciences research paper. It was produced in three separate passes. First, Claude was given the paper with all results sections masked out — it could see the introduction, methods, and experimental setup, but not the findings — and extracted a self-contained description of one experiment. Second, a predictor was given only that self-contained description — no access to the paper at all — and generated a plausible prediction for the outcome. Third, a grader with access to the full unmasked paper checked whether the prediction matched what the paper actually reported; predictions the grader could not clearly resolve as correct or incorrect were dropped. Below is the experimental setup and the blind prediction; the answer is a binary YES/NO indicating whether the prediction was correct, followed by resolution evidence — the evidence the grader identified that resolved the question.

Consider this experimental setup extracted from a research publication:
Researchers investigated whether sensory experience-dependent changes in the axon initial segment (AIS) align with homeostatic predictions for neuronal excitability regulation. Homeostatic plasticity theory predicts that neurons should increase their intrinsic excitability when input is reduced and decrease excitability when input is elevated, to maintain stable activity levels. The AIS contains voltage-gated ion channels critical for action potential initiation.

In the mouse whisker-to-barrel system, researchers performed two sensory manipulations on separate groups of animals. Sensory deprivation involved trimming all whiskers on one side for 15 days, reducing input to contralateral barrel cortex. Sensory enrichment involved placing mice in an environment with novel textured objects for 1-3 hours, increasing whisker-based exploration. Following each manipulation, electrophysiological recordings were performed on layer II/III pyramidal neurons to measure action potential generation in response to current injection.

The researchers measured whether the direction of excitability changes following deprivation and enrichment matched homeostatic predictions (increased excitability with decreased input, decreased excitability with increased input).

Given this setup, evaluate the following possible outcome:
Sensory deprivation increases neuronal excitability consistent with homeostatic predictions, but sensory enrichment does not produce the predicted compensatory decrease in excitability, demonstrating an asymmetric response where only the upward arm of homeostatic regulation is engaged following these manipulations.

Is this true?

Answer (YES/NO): NO